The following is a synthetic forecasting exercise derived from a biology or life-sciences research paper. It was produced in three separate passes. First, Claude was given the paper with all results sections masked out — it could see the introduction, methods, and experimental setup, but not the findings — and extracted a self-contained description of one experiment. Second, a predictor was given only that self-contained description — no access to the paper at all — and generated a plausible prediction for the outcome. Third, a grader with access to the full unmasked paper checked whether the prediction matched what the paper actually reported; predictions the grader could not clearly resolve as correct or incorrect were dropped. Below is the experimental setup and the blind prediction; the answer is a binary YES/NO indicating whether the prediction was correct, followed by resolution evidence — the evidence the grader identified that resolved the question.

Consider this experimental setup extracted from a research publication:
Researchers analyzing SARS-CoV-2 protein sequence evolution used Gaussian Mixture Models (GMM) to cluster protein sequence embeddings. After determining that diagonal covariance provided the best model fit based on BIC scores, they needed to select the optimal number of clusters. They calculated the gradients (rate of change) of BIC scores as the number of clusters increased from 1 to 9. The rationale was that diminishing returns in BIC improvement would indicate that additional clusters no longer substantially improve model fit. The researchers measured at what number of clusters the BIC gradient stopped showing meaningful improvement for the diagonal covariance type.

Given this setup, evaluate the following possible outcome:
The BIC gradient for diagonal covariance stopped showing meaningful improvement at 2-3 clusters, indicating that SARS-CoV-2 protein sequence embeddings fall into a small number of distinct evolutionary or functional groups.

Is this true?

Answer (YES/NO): NO